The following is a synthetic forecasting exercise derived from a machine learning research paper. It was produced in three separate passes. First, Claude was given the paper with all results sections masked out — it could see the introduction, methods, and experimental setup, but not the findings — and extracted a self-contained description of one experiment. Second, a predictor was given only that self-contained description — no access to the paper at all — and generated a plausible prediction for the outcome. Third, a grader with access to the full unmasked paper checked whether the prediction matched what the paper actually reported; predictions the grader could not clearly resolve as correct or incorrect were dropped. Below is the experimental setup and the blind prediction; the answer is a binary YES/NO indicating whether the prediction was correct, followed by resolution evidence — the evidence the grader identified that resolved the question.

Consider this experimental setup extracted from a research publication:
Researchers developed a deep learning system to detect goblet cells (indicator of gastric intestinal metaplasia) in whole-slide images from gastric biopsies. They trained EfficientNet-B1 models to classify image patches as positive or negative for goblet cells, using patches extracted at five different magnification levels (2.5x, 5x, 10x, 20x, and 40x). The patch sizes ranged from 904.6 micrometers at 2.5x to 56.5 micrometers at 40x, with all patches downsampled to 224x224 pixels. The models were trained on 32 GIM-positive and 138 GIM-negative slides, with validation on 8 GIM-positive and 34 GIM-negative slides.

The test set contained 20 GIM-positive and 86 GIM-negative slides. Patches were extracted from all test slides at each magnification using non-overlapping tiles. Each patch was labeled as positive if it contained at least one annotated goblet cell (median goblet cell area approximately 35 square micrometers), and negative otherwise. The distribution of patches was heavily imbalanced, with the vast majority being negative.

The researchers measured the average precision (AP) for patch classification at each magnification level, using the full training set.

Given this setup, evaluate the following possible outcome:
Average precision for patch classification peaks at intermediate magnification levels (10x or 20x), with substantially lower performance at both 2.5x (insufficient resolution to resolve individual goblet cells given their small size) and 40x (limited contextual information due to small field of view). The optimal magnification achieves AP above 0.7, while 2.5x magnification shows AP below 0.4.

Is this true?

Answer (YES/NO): NO